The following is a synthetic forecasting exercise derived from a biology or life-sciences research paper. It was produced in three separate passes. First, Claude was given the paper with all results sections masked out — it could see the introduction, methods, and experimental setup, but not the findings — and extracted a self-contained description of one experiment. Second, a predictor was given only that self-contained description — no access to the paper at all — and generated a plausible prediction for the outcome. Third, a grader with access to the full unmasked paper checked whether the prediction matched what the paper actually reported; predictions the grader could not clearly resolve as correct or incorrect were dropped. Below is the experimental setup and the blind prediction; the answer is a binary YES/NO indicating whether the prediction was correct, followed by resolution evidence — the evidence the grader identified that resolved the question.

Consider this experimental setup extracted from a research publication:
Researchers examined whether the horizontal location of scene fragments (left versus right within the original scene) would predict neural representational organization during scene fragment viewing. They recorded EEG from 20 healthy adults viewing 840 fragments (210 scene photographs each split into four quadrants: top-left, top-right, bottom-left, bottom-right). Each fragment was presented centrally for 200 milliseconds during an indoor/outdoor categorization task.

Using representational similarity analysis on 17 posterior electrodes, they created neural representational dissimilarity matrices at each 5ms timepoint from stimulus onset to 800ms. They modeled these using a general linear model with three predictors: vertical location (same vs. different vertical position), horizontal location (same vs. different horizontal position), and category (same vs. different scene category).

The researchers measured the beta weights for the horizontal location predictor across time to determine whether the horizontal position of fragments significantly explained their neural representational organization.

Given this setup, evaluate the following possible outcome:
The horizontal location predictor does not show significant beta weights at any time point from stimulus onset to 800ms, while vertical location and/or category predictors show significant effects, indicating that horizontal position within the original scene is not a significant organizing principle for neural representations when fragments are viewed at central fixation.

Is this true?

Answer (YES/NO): YES